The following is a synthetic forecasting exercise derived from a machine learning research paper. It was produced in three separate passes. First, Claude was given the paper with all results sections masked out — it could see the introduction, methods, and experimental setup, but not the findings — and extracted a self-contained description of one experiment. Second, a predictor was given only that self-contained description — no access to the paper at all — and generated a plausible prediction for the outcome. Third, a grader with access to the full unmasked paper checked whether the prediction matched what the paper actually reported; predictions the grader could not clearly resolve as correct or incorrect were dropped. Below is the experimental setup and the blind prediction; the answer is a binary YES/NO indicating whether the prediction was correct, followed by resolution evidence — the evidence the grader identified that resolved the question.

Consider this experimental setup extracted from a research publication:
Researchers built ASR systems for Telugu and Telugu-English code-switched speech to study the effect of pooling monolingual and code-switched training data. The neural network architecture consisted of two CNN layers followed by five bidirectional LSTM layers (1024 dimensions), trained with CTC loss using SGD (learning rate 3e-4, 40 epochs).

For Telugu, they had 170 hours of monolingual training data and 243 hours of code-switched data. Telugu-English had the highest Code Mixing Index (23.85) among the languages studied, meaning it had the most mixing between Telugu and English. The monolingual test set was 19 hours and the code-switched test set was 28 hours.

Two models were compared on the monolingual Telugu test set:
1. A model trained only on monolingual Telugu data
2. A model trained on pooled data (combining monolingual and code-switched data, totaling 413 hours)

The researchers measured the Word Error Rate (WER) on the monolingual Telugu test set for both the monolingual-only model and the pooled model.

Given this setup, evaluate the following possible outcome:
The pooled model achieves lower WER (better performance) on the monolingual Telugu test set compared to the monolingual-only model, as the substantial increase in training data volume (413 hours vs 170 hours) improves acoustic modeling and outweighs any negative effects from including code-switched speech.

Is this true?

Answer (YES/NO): YES